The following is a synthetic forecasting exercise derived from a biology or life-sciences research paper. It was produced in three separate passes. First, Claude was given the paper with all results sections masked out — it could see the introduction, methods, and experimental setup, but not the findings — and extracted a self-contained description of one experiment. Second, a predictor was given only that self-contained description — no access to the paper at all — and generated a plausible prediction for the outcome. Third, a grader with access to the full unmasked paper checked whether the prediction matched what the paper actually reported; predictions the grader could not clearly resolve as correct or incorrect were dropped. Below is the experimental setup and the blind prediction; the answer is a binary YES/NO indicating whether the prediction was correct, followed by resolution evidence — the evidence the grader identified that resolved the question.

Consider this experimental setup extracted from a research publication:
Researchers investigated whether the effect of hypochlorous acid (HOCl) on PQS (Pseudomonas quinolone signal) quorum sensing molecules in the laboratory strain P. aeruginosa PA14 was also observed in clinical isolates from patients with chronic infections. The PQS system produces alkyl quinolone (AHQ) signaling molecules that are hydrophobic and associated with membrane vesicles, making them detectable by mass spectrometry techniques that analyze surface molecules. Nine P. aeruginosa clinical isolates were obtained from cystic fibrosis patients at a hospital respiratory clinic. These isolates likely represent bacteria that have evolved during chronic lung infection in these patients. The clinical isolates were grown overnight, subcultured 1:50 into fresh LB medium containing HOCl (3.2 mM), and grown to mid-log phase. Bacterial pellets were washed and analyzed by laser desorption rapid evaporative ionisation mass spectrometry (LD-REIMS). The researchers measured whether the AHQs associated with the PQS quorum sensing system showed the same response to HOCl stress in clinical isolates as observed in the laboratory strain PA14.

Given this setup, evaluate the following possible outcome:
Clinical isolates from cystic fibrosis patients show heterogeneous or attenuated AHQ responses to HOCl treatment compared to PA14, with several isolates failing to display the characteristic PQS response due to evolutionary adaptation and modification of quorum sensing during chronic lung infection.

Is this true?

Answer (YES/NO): NO